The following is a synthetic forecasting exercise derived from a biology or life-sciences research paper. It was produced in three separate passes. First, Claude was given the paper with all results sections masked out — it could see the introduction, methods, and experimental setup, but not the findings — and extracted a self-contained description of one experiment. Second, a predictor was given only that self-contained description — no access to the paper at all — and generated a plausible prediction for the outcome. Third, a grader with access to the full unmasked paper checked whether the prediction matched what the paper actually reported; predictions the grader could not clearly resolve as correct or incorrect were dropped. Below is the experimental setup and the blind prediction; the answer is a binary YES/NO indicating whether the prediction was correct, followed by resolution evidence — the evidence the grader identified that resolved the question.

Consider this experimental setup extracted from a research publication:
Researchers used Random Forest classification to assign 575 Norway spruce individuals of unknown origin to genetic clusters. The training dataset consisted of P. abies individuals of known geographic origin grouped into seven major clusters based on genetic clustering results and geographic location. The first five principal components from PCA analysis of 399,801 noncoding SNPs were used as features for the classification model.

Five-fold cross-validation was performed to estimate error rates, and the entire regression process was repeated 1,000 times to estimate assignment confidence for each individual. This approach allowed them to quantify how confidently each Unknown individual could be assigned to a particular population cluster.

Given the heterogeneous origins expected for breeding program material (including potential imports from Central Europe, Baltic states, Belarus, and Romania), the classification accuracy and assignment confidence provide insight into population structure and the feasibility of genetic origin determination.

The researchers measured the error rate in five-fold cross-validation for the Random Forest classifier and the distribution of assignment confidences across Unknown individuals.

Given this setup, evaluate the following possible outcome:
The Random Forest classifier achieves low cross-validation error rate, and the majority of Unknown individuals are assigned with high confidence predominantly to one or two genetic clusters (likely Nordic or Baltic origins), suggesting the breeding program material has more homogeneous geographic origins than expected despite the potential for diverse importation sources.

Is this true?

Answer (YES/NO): NO